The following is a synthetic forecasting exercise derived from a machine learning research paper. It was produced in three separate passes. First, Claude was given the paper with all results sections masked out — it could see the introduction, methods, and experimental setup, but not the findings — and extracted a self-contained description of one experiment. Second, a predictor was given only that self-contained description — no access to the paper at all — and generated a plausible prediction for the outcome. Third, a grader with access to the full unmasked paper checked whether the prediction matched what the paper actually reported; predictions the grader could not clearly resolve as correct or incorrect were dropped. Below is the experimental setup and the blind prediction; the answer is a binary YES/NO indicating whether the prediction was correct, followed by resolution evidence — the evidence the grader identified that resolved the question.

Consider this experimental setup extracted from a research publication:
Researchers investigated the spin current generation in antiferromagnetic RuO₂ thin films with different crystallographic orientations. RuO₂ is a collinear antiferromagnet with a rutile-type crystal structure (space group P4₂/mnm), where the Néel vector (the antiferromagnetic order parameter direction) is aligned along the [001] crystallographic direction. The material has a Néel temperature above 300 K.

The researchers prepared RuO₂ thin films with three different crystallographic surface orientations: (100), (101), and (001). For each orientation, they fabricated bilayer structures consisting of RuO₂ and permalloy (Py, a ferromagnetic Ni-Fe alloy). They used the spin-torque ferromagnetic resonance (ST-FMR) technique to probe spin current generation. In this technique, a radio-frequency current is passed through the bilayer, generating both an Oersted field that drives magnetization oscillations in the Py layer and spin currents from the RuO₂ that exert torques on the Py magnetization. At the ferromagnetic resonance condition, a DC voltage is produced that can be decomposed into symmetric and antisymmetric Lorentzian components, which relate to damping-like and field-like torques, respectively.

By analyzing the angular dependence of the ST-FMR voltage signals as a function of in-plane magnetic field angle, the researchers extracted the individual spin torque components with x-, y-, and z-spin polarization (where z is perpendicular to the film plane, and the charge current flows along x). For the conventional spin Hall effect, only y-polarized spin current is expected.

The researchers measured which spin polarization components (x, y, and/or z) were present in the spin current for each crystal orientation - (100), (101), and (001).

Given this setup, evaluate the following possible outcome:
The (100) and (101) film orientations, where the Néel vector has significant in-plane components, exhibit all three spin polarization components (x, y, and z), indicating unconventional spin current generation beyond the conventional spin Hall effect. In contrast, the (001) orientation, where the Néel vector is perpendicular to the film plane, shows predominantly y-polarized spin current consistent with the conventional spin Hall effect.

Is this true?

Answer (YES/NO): NO